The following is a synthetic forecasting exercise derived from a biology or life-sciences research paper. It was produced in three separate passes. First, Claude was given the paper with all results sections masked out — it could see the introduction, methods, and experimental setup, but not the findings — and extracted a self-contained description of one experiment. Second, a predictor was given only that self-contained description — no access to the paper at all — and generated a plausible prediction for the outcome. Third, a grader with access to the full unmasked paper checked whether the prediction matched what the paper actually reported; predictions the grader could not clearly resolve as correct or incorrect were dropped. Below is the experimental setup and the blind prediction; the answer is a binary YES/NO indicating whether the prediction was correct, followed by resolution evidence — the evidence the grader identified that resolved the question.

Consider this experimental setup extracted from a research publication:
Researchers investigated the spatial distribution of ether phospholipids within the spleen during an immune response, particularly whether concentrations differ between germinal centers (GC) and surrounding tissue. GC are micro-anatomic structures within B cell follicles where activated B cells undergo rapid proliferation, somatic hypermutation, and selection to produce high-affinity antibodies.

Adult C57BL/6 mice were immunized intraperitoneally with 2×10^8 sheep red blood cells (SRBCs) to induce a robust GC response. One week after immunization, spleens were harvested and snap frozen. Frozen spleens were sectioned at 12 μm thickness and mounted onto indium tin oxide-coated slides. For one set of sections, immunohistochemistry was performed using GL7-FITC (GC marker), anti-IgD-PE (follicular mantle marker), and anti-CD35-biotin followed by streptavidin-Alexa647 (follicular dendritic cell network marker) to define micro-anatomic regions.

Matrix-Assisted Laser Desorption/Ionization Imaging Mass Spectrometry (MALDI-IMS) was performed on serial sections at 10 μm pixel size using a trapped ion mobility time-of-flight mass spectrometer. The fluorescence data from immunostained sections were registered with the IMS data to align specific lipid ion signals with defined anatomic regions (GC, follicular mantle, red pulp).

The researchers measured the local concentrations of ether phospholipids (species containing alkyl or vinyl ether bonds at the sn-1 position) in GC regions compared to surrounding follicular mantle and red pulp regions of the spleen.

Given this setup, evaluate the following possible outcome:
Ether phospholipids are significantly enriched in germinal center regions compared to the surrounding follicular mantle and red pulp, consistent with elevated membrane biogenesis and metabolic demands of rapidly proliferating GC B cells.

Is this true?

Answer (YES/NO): YES